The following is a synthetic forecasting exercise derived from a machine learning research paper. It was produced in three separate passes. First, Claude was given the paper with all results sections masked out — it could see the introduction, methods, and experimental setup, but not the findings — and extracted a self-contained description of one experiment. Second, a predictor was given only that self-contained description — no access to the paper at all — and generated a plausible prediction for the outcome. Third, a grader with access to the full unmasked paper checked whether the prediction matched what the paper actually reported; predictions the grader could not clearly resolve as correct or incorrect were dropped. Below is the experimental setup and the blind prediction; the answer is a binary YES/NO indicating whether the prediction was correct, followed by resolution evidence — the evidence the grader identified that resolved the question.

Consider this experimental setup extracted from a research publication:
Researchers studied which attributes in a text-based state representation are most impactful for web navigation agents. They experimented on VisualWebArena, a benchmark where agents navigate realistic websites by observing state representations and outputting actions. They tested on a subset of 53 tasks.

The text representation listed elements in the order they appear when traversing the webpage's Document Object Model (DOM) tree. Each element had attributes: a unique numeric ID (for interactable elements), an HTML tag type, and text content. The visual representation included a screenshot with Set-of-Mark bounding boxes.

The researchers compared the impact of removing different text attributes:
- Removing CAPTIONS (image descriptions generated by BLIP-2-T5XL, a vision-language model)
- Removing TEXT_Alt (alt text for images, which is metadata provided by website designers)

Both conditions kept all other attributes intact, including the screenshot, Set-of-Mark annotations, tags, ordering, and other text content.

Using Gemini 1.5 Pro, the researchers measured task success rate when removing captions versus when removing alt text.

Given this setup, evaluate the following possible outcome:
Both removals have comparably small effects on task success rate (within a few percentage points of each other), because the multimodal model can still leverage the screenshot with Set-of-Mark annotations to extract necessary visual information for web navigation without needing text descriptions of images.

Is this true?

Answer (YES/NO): NO